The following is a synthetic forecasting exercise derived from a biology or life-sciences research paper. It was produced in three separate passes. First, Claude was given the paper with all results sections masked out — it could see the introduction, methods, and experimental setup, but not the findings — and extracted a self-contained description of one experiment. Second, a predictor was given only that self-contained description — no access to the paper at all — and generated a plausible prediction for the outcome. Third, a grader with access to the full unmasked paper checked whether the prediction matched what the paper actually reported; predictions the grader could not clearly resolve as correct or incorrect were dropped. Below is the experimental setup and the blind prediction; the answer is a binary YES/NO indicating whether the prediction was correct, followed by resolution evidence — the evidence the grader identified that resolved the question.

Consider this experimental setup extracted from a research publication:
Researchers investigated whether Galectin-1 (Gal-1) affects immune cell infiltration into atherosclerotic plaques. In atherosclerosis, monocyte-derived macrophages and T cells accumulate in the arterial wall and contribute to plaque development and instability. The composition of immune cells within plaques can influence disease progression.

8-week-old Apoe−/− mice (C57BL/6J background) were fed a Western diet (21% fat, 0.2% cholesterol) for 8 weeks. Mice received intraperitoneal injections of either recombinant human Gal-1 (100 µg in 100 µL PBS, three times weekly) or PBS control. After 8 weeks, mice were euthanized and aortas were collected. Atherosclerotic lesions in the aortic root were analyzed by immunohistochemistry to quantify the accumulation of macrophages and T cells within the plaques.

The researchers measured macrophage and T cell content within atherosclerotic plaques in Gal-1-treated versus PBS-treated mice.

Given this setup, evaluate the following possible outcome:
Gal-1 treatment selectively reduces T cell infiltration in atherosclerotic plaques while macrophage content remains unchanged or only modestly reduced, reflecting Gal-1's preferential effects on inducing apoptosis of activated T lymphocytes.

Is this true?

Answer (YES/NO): NO